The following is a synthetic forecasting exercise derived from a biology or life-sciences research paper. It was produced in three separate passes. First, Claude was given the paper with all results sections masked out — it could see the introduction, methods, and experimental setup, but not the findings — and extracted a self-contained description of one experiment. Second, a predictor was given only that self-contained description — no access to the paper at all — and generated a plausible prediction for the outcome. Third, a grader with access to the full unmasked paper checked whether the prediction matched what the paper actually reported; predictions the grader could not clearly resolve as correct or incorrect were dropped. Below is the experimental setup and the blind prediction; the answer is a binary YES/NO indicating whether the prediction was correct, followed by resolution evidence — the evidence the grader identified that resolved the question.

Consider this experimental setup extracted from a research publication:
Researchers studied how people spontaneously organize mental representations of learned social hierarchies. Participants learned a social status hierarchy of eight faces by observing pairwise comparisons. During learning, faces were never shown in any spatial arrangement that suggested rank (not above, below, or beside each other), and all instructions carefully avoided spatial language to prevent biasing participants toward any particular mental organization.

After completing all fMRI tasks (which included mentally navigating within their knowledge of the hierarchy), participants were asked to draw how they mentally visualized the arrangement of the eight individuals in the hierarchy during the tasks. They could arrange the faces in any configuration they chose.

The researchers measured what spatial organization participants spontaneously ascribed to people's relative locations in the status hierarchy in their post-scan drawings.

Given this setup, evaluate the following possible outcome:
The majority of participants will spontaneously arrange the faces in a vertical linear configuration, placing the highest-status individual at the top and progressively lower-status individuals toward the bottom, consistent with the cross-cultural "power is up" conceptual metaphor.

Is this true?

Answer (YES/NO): YES